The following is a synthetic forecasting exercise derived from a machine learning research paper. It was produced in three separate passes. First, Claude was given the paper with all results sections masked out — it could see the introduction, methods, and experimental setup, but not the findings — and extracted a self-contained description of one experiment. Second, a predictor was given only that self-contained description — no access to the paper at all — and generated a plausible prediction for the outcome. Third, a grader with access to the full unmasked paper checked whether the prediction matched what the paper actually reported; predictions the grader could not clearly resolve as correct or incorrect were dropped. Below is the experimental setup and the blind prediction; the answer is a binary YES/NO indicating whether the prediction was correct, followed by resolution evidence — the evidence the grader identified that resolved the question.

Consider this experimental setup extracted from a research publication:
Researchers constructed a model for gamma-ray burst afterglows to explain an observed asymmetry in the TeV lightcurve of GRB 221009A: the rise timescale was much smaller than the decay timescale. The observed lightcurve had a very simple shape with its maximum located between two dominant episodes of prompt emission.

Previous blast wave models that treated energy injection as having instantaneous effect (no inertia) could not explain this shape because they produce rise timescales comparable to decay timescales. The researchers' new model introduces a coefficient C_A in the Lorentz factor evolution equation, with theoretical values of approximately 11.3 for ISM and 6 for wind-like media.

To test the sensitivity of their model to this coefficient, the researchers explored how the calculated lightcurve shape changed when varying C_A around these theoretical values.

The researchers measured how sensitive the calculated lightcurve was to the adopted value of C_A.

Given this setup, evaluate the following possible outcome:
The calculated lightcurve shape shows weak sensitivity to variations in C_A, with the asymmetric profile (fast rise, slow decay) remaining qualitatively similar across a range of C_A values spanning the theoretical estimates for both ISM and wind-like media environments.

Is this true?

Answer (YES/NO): NO